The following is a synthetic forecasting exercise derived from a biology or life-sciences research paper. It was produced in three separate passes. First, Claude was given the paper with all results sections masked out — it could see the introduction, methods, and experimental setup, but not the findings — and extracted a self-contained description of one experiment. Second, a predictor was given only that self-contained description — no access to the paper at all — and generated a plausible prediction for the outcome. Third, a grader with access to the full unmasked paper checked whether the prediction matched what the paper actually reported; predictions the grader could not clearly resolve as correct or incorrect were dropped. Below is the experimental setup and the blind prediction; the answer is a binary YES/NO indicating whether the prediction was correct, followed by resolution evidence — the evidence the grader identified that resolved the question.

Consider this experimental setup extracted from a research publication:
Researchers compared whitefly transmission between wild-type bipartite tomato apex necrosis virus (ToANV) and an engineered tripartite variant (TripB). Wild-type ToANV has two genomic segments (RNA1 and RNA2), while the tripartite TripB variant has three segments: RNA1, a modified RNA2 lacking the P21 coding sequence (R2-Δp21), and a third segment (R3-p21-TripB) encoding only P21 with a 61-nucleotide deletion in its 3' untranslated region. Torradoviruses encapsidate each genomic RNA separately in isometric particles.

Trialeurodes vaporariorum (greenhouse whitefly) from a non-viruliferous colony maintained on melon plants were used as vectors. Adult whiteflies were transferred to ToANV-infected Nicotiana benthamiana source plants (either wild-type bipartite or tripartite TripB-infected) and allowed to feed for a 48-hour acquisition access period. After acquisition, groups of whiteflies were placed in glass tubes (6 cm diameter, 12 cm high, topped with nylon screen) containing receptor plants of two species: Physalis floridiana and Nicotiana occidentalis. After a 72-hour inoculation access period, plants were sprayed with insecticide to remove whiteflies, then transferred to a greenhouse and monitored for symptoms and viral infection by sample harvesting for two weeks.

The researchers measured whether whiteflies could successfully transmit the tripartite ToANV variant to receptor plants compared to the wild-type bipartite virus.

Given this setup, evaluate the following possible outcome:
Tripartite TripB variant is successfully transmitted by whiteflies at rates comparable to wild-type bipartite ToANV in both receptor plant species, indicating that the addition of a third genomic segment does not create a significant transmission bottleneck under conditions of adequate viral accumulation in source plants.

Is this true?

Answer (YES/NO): NO